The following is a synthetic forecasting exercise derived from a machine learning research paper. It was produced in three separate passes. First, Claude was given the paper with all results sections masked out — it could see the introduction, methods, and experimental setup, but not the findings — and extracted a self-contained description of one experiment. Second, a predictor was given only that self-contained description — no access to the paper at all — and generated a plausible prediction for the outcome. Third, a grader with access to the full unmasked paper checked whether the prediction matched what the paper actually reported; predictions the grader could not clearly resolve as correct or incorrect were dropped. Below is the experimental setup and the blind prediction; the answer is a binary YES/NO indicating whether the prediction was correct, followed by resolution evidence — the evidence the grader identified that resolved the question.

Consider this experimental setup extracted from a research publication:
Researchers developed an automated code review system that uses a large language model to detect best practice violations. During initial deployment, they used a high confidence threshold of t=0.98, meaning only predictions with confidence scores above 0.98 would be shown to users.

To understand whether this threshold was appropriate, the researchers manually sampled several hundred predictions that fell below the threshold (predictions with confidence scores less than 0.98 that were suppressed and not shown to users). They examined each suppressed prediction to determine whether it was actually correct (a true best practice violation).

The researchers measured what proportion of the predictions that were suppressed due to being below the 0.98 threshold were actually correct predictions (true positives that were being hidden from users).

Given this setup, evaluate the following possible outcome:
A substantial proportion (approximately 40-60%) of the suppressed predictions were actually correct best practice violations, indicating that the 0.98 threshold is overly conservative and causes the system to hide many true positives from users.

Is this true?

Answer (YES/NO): NO